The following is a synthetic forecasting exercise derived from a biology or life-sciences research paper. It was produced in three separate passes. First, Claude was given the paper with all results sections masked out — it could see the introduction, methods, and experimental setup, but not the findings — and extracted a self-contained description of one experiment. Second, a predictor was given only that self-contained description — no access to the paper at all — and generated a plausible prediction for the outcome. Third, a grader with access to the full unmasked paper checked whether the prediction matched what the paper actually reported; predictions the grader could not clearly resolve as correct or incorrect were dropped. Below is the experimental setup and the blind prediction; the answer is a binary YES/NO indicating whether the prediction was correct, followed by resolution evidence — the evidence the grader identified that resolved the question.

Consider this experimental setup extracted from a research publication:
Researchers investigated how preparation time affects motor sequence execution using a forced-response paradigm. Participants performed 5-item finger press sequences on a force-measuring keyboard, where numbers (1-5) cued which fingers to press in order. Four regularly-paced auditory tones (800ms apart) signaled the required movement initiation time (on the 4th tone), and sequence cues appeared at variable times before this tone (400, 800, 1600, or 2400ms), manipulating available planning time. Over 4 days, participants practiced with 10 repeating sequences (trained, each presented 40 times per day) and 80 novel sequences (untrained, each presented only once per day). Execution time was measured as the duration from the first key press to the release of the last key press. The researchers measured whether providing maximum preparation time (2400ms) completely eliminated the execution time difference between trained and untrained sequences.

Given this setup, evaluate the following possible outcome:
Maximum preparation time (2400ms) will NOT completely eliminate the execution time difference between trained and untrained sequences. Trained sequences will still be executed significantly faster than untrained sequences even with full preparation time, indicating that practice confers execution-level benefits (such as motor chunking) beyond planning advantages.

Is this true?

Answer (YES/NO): YES